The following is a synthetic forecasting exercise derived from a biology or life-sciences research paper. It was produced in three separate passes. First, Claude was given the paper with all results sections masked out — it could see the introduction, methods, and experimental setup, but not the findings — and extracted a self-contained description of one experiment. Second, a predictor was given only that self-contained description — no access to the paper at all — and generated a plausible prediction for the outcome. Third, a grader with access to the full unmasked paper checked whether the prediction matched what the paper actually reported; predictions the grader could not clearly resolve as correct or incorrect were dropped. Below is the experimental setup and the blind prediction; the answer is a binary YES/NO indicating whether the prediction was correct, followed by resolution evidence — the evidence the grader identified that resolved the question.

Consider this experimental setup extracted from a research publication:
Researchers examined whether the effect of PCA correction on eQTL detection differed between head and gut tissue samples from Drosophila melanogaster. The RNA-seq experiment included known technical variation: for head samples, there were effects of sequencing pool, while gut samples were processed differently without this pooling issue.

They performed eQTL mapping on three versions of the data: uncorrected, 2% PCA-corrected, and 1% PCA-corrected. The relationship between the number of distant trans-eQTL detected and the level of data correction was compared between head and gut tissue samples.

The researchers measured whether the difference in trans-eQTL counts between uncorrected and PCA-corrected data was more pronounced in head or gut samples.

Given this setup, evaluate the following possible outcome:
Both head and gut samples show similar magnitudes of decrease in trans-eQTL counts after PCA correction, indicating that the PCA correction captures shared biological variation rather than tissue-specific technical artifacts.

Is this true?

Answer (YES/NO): NO